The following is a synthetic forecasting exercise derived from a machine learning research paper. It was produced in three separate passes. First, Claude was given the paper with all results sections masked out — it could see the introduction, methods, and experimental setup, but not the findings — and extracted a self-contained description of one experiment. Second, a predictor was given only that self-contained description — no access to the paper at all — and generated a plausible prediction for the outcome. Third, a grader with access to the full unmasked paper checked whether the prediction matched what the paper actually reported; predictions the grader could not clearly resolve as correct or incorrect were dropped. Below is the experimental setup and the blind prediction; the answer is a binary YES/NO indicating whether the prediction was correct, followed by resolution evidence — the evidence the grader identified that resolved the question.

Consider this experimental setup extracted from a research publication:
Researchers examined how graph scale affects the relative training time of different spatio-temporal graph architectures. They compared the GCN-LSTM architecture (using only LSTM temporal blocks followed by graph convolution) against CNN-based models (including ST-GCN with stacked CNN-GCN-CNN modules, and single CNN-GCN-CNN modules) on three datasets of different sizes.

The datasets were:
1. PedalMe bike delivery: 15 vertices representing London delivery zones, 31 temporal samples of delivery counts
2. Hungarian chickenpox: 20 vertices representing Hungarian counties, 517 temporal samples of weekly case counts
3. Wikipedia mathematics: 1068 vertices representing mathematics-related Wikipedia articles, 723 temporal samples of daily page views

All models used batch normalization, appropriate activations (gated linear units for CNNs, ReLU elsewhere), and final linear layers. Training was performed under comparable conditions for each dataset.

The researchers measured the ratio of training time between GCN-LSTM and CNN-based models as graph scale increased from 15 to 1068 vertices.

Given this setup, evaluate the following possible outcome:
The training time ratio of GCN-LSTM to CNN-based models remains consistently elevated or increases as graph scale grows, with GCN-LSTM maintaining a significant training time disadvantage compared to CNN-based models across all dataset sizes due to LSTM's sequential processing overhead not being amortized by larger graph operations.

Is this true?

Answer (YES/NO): NO